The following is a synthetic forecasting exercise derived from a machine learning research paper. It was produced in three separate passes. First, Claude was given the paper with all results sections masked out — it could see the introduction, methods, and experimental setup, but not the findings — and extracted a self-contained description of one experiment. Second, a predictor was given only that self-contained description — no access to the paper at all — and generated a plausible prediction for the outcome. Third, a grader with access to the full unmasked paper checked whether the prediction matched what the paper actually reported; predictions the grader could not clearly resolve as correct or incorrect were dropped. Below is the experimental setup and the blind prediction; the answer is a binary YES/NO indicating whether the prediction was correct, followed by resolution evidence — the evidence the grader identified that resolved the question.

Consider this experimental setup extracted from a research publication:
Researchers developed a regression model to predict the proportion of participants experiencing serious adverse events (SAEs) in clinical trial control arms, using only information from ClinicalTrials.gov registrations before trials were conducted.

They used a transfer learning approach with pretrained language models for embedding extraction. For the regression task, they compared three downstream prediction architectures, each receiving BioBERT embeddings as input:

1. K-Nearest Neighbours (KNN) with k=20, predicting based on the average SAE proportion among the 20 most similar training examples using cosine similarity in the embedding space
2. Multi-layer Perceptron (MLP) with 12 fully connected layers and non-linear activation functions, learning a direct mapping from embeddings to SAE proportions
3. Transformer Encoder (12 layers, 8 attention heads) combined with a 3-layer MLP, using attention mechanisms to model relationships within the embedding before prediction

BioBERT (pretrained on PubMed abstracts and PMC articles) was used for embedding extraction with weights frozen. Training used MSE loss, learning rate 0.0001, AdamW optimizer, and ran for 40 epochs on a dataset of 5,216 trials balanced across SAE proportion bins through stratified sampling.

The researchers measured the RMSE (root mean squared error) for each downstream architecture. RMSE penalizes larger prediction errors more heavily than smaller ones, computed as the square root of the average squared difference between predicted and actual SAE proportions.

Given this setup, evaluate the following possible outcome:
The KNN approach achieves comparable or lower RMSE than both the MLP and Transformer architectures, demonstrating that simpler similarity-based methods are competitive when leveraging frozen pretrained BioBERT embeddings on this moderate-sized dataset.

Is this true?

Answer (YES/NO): NO